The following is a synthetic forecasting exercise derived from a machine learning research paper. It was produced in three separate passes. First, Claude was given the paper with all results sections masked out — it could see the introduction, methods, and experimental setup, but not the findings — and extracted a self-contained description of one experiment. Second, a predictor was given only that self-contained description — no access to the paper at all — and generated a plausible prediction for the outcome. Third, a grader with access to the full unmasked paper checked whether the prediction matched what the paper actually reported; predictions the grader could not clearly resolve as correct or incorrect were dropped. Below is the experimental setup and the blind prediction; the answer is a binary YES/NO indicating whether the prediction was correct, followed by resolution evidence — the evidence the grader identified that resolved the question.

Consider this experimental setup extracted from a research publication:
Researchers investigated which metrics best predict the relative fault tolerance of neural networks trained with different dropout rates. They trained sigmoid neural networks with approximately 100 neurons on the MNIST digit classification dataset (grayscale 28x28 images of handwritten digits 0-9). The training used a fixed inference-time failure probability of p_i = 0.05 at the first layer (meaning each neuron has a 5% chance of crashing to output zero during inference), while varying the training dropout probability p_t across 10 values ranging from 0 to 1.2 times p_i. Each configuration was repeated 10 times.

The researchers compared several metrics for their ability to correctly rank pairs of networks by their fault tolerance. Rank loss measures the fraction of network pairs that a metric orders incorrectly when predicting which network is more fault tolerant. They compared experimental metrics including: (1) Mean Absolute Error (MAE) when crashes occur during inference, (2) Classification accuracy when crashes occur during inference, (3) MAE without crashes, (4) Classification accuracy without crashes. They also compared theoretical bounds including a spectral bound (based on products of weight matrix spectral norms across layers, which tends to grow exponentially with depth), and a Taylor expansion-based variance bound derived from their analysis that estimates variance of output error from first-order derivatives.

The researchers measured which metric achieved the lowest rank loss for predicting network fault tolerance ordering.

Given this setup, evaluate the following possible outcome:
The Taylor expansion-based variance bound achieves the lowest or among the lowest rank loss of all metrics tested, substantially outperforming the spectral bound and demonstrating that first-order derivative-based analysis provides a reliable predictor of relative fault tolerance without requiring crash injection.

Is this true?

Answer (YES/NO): YES